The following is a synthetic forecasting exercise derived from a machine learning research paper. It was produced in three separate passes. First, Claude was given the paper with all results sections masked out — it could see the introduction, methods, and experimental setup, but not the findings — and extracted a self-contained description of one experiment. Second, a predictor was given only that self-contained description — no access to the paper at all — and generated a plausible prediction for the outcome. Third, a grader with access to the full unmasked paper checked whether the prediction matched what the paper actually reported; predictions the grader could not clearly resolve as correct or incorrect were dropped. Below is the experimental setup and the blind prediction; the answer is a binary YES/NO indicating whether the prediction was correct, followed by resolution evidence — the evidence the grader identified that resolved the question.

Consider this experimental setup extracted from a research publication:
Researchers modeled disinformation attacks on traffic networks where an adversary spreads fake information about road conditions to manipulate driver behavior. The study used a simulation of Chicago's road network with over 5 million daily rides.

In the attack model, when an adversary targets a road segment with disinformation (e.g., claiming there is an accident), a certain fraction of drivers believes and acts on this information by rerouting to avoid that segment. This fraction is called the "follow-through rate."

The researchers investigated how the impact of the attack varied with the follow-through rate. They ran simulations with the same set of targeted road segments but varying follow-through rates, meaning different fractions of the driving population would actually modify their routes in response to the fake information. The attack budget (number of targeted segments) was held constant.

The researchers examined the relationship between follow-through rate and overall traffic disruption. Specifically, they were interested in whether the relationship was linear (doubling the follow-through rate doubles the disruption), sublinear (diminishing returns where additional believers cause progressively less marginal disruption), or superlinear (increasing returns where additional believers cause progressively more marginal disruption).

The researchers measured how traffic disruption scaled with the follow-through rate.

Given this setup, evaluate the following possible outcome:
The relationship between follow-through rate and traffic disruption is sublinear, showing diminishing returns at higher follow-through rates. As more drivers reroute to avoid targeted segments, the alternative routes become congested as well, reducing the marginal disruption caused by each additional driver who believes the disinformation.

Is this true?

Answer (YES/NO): NO